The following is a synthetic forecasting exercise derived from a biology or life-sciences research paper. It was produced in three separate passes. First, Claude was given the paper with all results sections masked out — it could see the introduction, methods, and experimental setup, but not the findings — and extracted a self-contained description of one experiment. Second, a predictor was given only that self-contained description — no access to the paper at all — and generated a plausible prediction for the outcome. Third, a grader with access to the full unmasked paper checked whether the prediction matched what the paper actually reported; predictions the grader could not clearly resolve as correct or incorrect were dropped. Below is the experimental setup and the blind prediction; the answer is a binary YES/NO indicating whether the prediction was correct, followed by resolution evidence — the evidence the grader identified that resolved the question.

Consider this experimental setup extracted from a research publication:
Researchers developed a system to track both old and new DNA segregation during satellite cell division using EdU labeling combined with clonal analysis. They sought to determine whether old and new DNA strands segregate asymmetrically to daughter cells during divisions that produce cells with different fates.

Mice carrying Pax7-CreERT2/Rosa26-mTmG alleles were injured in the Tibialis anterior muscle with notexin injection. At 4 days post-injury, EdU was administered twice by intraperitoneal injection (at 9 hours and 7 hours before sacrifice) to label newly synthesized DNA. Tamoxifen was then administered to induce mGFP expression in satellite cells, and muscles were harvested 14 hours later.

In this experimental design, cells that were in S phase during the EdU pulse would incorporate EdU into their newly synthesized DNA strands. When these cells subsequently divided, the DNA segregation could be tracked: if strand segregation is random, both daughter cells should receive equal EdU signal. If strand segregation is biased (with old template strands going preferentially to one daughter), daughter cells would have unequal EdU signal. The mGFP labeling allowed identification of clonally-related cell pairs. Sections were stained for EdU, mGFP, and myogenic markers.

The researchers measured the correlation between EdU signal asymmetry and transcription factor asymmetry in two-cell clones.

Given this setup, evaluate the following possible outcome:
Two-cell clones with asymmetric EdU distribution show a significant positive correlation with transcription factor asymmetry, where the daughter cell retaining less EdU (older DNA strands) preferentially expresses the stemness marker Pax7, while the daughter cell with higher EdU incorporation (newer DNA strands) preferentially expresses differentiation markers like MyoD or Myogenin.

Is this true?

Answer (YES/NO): NO